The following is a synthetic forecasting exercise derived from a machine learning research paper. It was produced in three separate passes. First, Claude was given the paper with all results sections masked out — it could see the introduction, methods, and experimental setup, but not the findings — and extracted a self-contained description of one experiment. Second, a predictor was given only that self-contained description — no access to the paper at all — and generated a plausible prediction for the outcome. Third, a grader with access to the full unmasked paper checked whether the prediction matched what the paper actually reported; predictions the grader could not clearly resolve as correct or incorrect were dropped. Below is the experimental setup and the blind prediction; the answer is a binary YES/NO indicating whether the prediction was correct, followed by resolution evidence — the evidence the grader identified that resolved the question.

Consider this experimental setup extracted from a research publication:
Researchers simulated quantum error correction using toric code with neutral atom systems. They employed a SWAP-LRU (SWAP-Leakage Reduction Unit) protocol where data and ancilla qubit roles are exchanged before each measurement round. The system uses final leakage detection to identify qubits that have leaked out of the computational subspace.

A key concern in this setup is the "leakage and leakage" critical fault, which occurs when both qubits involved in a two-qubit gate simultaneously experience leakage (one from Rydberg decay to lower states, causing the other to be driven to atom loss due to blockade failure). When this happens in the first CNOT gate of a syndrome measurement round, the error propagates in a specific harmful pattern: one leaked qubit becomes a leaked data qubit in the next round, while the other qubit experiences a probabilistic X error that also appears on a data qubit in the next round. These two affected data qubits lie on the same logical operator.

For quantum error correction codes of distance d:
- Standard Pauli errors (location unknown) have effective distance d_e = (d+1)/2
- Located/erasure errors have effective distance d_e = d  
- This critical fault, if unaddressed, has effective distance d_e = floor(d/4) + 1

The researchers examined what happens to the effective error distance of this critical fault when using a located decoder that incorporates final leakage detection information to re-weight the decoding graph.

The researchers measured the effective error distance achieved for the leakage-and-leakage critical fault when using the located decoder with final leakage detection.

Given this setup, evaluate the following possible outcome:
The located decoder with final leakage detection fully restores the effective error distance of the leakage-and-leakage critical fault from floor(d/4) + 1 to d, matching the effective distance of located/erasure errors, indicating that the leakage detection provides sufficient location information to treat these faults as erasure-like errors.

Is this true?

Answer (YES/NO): NO